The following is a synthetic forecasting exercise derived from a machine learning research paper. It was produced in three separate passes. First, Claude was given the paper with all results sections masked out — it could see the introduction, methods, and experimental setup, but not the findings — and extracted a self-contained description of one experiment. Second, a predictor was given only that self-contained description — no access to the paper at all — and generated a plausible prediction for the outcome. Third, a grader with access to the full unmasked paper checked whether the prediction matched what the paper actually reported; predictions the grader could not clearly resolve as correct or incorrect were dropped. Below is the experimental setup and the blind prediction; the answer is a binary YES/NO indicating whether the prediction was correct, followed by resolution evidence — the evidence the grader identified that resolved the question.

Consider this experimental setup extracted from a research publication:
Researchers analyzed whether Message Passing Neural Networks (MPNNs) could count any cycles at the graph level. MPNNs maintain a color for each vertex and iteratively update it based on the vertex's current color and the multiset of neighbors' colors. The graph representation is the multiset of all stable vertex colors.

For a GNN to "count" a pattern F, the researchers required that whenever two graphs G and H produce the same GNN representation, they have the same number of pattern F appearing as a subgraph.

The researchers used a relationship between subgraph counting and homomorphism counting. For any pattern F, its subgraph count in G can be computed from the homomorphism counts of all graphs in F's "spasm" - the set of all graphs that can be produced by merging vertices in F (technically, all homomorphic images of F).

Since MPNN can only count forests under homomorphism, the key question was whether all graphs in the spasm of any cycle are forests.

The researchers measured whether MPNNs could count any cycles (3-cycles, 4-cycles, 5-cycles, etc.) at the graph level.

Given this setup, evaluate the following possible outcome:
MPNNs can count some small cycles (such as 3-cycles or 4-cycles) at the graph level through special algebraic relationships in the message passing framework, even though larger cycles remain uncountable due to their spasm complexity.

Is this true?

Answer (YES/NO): NO